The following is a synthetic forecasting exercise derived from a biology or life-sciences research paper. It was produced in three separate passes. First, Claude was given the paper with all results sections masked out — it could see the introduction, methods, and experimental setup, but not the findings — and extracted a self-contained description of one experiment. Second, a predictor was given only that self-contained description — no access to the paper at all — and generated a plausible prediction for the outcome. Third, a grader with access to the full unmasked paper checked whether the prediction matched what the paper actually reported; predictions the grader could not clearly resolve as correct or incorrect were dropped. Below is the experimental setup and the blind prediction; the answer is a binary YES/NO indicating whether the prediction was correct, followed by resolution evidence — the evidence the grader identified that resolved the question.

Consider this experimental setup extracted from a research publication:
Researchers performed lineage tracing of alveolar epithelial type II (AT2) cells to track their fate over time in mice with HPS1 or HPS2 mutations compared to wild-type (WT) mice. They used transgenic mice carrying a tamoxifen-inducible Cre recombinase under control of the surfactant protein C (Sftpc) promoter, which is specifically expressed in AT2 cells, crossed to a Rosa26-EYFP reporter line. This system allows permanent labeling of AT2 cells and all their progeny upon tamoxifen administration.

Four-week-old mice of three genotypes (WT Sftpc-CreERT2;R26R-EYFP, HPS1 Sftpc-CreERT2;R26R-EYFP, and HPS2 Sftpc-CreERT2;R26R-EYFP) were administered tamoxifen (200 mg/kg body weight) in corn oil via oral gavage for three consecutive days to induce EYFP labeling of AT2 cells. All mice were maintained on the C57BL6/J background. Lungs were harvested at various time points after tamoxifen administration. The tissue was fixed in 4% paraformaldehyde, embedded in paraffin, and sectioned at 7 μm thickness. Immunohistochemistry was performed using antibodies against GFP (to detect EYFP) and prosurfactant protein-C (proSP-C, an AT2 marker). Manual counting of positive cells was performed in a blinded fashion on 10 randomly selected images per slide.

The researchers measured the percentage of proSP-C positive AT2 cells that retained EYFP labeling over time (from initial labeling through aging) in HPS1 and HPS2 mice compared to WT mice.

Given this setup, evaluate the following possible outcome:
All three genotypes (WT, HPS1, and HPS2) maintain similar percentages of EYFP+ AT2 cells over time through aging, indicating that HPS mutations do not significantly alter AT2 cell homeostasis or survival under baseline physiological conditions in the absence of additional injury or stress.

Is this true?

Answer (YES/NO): NO